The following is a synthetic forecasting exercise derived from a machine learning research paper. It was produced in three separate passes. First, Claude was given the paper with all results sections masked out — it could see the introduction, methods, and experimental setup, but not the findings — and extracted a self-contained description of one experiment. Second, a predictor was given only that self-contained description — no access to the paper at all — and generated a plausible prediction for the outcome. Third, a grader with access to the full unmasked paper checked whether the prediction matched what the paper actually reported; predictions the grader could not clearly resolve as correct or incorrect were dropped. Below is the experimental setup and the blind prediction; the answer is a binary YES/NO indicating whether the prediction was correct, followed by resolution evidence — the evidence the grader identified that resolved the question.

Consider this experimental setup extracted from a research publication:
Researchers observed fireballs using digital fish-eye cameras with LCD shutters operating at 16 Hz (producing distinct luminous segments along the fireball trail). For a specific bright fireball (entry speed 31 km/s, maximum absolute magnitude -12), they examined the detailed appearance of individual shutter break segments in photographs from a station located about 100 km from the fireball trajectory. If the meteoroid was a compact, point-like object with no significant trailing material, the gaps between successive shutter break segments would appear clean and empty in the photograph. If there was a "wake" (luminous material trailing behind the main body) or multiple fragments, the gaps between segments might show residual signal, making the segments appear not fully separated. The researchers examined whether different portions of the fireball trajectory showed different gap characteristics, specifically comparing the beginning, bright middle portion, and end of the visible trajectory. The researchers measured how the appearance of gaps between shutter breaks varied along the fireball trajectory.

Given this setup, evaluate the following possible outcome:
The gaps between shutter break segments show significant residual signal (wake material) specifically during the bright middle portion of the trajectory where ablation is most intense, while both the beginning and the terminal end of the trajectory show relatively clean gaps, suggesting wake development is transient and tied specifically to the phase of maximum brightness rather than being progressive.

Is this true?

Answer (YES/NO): YES